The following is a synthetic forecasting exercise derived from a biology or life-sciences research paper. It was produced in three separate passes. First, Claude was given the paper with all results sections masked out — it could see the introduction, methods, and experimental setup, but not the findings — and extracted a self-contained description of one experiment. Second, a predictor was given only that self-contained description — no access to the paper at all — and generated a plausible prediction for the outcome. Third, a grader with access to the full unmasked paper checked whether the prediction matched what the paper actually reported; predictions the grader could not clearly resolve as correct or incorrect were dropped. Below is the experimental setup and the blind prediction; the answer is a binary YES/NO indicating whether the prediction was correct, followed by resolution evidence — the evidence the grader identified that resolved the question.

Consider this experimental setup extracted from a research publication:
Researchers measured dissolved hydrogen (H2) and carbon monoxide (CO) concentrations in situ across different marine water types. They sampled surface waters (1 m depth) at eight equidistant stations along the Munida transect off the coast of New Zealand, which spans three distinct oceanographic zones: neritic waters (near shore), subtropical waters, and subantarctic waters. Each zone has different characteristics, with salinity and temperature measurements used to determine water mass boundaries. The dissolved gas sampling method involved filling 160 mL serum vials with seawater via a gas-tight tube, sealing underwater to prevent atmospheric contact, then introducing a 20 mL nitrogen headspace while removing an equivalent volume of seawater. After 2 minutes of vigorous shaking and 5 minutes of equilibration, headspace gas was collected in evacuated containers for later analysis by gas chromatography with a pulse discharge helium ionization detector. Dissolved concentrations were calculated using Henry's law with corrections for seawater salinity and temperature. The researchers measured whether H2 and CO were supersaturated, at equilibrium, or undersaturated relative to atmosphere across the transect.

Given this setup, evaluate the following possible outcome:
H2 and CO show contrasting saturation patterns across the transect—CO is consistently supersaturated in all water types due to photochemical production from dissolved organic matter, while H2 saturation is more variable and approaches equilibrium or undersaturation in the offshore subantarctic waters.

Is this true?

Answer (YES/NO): NO